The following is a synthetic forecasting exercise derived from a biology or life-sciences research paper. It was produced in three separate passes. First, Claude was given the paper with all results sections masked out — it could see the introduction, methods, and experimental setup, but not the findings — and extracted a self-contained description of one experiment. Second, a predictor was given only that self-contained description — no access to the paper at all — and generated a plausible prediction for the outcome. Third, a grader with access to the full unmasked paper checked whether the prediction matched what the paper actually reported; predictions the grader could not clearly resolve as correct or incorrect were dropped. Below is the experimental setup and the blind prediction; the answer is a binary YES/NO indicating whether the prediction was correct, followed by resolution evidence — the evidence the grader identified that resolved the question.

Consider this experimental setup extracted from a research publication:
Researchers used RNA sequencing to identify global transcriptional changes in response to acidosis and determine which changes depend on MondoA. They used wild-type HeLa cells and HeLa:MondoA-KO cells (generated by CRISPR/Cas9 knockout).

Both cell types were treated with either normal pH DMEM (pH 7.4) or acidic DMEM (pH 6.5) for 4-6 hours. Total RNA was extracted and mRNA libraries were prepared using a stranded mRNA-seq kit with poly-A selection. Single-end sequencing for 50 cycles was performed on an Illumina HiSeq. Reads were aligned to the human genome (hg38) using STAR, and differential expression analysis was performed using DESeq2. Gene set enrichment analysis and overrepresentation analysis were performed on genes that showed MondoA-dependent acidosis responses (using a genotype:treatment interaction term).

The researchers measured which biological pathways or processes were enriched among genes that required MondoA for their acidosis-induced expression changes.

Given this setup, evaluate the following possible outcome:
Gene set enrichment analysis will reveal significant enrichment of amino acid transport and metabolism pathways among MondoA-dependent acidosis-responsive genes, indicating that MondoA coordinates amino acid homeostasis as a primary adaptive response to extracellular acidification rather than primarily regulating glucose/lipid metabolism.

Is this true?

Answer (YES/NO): NO